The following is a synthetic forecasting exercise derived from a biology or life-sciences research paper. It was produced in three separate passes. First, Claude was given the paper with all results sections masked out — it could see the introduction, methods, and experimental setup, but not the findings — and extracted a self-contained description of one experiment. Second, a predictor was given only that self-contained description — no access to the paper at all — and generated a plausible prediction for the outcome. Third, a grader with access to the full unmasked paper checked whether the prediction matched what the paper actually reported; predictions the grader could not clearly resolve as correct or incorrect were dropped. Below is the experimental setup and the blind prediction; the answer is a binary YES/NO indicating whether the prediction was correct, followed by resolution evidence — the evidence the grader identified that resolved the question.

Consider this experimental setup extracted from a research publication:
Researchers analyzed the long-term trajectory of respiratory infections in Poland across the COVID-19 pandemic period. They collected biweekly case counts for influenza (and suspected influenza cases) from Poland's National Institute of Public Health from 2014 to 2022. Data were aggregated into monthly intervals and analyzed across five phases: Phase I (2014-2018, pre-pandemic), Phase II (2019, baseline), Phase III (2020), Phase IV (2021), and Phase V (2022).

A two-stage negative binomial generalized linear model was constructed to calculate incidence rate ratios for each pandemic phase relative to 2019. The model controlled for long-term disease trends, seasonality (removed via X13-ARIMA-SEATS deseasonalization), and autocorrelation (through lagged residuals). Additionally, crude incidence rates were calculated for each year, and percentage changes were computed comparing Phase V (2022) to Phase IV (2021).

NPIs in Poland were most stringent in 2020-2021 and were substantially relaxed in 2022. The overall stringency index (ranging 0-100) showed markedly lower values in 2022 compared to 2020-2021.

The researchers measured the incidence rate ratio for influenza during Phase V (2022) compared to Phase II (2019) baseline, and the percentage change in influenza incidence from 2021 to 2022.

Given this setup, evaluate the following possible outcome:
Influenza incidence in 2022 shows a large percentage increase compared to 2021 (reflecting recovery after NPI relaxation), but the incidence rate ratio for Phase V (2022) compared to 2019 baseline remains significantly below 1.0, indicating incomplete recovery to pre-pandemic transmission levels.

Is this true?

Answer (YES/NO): NO